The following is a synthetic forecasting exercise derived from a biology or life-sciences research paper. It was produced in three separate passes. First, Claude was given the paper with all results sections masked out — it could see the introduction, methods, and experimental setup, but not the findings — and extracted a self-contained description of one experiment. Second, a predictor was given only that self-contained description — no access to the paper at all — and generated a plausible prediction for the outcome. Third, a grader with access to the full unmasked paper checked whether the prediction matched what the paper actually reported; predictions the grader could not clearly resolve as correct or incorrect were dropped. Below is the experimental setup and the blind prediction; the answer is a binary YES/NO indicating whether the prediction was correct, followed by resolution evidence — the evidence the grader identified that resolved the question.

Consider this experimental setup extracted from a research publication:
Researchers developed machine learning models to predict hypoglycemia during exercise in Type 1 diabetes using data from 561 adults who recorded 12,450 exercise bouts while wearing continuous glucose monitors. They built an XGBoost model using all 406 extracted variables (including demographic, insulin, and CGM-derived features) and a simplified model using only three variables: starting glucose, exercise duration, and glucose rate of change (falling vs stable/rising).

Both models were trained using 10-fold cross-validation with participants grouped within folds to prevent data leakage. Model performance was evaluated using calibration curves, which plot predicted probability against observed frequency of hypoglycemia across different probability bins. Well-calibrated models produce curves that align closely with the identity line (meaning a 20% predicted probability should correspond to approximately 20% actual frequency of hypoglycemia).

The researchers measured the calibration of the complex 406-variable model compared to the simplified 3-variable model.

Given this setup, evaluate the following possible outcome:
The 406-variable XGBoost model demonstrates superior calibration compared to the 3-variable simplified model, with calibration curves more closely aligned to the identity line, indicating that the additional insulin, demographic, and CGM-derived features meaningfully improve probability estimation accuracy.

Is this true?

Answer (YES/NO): NO